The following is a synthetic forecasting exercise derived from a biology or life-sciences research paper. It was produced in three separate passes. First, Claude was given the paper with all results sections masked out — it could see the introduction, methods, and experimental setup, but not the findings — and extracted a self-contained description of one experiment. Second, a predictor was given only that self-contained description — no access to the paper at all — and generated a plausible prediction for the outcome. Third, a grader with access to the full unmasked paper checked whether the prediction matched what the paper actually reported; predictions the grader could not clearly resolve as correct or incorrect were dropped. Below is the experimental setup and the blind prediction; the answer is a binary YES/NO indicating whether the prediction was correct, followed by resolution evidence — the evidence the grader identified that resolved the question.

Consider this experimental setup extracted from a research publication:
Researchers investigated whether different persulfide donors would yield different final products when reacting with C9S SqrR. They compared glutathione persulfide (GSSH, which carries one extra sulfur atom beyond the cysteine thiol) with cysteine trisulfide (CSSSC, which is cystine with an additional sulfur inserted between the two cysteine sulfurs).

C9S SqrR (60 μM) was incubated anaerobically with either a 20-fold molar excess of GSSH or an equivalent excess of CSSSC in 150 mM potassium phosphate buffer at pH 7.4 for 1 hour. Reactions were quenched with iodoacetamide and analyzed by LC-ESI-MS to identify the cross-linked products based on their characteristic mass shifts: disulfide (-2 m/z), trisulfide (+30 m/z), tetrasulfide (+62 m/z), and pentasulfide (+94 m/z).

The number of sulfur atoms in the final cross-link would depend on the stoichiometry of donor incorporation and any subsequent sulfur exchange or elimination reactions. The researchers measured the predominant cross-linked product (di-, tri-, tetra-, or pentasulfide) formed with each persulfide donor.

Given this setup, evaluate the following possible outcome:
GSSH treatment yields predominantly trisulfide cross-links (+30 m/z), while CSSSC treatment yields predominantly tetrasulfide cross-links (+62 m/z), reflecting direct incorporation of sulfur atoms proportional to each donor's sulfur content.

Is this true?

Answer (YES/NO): NO